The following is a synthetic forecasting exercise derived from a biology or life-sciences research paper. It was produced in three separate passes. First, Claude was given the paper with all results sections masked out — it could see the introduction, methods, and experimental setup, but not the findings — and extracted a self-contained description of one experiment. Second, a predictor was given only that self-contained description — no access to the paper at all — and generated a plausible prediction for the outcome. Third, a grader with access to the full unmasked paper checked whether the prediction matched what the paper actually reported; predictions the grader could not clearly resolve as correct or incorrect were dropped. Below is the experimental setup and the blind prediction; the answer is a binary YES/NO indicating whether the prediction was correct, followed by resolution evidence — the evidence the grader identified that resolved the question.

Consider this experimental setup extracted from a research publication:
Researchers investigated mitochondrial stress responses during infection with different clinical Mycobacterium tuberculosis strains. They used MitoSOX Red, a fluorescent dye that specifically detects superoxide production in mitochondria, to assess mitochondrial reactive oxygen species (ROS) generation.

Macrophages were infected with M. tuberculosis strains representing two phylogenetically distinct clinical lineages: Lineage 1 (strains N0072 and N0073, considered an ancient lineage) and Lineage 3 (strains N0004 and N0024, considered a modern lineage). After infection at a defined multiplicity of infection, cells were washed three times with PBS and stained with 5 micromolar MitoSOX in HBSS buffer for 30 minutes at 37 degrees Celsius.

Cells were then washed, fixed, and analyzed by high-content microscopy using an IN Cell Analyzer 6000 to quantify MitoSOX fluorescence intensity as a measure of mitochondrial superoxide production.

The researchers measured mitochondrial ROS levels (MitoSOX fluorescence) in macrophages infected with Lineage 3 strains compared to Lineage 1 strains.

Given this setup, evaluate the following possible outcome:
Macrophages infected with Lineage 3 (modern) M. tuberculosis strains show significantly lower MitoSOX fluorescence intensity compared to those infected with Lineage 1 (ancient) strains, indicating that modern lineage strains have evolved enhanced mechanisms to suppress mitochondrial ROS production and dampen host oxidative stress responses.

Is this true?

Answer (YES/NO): NO